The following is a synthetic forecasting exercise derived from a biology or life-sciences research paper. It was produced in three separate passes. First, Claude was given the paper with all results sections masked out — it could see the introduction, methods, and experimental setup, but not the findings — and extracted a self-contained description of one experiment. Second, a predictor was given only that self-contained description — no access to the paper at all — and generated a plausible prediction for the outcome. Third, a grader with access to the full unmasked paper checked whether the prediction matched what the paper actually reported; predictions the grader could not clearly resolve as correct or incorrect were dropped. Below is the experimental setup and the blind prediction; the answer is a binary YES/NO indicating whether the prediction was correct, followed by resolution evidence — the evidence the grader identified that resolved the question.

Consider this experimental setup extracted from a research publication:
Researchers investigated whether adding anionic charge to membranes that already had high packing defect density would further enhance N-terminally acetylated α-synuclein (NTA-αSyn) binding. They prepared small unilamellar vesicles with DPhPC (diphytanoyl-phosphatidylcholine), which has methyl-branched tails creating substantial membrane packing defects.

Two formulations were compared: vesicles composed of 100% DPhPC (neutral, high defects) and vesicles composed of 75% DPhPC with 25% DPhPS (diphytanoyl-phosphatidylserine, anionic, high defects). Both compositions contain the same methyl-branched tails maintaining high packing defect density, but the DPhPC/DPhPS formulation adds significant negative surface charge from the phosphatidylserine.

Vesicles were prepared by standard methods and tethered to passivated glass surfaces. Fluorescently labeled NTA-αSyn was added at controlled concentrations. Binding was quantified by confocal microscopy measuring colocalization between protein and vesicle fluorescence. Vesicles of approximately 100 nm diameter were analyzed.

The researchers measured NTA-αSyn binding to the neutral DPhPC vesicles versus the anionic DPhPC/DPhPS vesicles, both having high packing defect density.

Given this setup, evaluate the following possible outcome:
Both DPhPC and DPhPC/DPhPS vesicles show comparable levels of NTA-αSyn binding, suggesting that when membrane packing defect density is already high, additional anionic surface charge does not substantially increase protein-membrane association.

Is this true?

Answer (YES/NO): NO